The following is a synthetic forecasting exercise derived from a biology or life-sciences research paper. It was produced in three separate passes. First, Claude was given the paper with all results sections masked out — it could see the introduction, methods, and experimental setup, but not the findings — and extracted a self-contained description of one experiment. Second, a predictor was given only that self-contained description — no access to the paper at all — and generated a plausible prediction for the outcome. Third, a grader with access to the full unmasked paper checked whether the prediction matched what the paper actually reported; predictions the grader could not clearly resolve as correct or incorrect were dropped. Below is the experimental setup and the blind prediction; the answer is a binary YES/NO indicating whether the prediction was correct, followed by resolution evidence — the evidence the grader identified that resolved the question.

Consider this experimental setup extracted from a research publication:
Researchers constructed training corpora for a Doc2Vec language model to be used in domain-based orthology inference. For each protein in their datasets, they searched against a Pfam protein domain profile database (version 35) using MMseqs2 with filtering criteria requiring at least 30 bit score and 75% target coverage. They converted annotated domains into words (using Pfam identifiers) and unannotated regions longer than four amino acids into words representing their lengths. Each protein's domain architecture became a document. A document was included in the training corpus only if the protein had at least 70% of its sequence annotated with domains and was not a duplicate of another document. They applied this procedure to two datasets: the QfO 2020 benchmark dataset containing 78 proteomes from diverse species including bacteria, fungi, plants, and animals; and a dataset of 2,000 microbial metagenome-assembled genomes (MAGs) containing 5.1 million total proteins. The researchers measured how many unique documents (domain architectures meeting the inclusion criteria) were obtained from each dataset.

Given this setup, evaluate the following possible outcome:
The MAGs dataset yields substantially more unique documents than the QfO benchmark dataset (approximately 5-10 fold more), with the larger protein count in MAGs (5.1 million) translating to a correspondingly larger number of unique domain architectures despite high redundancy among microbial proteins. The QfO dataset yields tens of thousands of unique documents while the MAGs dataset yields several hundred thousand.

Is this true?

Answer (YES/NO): NO